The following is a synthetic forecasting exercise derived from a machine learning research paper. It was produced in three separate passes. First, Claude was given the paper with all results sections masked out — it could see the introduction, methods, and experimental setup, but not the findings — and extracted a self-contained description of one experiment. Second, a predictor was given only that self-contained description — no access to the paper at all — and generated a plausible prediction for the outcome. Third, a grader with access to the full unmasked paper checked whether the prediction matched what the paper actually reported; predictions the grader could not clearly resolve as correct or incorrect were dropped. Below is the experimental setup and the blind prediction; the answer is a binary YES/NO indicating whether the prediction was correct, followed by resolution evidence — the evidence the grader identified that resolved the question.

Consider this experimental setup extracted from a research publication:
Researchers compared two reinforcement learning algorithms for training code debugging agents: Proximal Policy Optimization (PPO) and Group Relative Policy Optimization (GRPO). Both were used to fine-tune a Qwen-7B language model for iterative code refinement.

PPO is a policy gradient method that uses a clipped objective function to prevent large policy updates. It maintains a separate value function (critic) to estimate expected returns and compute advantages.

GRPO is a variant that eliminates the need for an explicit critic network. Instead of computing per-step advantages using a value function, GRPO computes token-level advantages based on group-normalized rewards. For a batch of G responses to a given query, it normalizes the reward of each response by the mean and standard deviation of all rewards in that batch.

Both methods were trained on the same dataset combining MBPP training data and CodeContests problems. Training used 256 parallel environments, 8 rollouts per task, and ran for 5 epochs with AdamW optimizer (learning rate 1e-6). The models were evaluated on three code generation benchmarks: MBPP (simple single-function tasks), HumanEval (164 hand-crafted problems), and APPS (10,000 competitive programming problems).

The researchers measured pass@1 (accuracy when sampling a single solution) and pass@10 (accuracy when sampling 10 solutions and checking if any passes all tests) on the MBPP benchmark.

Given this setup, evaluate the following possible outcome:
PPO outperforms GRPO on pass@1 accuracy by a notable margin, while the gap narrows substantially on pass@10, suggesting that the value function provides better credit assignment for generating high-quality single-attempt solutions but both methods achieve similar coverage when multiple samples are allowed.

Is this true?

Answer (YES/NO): NO